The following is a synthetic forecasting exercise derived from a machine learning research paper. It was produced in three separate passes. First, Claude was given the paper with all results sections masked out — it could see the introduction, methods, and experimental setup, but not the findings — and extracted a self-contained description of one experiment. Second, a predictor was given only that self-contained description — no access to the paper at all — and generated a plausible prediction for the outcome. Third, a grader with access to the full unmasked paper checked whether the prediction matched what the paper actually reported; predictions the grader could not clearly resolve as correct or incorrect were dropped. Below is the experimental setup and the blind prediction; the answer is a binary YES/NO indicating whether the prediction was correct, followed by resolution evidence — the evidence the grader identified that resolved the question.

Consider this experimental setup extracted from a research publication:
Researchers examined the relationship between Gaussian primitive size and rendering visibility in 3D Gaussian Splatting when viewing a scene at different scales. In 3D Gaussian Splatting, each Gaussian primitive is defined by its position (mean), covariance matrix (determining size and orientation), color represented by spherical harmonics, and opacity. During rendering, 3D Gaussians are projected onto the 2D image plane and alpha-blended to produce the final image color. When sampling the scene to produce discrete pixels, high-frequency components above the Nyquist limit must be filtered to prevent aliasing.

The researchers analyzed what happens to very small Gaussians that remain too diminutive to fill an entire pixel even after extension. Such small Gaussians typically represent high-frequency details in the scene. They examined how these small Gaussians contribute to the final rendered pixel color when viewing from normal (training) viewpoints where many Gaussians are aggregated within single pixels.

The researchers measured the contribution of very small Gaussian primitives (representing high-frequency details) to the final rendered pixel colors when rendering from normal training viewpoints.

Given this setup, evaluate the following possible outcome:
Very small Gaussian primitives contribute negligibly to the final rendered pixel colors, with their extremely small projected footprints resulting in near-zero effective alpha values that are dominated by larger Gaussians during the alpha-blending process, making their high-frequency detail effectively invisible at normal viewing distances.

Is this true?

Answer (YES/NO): YES